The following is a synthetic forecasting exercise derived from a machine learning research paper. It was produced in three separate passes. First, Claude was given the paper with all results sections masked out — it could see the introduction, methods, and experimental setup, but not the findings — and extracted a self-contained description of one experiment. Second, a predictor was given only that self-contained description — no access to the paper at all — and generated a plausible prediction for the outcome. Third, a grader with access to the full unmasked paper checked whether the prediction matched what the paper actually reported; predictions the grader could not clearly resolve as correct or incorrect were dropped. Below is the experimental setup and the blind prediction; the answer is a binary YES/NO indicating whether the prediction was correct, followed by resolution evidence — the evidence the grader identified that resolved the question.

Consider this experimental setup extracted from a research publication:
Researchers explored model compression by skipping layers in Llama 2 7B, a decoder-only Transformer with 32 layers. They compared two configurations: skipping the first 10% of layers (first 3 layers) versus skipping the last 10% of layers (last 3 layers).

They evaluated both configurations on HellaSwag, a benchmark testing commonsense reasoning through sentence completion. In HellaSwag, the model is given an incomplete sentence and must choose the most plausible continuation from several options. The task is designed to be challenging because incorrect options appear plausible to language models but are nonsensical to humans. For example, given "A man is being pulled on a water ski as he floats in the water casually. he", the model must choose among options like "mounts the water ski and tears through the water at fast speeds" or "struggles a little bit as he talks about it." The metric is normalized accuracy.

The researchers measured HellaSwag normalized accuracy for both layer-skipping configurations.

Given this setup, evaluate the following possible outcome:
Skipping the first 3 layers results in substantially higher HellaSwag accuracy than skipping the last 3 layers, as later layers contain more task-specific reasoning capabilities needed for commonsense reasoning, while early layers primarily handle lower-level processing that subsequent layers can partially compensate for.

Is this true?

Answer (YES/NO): NO